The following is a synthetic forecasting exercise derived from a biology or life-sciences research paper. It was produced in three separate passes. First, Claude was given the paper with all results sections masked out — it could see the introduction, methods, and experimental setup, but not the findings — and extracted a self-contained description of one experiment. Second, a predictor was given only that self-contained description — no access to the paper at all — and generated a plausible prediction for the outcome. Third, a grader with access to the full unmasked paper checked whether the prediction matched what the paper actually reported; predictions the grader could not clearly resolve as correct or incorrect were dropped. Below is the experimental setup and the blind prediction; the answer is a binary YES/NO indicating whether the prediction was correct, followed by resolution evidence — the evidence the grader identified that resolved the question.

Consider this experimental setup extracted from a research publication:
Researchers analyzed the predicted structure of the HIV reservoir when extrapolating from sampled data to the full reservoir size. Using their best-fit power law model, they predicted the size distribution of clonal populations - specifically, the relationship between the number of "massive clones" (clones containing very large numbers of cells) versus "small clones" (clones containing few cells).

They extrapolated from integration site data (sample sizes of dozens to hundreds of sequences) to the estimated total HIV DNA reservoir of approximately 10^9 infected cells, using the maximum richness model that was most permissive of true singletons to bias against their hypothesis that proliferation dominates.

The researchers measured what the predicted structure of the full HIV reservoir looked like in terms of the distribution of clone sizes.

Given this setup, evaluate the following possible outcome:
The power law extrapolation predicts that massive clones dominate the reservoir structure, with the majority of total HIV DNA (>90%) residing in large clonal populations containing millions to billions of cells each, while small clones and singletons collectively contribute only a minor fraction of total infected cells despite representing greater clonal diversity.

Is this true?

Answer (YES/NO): NO